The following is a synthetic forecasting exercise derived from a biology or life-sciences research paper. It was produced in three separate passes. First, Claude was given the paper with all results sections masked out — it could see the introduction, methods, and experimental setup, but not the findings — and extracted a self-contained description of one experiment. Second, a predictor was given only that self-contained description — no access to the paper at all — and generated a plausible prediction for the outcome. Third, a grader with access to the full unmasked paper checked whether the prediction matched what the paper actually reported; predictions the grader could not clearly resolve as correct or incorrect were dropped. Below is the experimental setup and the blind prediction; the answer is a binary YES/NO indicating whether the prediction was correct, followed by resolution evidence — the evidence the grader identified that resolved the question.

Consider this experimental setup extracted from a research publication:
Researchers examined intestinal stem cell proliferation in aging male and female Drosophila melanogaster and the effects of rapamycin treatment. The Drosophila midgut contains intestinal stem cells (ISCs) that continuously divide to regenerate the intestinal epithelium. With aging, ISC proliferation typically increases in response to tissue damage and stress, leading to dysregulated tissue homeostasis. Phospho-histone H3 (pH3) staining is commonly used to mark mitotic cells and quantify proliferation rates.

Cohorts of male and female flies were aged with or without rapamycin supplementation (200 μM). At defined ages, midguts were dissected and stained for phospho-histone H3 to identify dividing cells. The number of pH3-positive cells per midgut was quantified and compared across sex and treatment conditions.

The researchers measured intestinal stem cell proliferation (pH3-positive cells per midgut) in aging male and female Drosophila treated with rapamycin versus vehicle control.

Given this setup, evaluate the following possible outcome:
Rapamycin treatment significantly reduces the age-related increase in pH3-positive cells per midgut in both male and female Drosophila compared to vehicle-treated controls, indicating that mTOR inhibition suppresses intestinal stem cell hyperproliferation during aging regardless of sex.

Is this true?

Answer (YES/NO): NO